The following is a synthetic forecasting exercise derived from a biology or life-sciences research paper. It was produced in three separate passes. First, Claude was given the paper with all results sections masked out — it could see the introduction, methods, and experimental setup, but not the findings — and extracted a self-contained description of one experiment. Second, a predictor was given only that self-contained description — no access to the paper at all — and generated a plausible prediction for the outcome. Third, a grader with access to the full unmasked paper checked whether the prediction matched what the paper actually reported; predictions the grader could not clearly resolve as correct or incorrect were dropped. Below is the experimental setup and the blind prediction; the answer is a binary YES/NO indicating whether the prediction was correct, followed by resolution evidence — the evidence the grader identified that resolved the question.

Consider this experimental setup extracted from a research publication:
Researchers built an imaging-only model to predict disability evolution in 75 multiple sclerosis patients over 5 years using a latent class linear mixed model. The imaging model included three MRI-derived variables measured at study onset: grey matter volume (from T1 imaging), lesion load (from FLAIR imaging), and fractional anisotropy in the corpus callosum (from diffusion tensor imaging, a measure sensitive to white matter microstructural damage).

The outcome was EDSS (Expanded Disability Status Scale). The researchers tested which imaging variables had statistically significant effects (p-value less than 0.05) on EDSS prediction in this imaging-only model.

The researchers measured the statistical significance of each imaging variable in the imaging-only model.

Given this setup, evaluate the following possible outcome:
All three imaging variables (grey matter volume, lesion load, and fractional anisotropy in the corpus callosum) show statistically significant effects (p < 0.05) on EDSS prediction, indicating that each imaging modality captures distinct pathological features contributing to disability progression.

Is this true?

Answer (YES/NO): NO